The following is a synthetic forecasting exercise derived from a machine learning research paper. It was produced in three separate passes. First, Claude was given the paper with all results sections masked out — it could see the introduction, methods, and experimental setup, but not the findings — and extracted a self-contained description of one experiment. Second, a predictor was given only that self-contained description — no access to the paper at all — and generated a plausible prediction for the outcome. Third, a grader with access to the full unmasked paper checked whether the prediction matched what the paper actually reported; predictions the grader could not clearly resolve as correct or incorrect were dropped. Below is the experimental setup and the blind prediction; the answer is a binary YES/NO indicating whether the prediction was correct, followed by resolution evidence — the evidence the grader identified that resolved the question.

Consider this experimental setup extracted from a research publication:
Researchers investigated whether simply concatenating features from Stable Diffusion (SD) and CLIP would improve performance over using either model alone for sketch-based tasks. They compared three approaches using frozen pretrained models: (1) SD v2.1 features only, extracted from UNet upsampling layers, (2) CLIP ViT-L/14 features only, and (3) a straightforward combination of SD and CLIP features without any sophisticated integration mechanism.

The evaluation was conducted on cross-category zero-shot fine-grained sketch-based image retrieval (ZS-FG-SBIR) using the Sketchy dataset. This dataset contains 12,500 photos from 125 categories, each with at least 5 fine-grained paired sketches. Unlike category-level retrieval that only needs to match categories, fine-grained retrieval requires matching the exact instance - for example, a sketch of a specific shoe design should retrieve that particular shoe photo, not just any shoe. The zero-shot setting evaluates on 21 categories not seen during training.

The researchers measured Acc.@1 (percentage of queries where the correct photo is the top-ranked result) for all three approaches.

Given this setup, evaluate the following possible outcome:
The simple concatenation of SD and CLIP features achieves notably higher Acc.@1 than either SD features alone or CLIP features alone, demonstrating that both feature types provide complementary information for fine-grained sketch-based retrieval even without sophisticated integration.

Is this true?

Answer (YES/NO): NO